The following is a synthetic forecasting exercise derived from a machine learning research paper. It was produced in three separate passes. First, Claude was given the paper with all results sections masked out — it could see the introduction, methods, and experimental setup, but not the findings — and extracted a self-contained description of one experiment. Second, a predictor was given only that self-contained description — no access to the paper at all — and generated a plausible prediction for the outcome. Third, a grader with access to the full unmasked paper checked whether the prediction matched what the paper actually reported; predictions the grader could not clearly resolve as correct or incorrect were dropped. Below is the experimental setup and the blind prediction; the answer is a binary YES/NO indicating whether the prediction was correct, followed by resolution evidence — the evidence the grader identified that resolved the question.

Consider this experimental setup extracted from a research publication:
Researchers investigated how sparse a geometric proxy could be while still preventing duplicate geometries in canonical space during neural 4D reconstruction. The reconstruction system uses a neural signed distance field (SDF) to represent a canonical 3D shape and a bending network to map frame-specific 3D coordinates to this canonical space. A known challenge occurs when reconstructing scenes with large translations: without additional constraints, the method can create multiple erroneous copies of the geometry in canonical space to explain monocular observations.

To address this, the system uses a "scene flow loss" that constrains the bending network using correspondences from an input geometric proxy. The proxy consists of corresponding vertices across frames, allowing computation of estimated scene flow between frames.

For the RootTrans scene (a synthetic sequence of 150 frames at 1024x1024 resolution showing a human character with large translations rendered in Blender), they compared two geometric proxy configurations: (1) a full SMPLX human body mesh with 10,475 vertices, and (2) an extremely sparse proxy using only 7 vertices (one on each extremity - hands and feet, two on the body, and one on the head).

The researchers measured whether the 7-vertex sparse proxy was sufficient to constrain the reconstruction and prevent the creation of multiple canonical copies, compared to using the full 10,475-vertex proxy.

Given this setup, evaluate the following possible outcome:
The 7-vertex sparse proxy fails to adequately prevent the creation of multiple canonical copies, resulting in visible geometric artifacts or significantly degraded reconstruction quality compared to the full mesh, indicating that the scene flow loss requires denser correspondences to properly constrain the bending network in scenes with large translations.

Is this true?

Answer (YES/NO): NO